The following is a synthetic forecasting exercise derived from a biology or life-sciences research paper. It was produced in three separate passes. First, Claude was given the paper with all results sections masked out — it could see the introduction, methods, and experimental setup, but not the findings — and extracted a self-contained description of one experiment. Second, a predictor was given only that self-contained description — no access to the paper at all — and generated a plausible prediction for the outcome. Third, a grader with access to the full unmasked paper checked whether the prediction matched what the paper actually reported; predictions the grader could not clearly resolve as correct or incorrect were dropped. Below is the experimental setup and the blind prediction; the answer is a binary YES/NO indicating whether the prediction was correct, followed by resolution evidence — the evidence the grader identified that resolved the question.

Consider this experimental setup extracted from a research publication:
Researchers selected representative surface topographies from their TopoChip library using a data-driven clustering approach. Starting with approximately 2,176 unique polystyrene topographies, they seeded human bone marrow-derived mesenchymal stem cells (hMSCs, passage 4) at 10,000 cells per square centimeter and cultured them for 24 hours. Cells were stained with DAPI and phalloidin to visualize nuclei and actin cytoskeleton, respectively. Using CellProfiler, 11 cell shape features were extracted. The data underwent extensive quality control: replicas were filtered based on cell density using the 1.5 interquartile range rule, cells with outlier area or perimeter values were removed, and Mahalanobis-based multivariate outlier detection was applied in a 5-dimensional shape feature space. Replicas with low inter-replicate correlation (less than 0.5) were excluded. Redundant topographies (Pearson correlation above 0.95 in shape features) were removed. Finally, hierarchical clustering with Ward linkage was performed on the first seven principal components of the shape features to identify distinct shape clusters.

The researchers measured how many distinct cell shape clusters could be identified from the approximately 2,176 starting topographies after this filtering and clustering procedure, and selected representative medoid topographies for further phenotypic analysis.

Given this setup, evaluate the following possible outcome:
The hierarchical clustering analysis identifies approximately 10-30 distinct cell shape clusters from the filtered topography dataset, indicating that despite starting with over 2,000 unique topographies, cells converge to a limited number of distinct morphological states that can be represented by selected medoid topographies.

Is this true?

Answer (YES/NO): YES